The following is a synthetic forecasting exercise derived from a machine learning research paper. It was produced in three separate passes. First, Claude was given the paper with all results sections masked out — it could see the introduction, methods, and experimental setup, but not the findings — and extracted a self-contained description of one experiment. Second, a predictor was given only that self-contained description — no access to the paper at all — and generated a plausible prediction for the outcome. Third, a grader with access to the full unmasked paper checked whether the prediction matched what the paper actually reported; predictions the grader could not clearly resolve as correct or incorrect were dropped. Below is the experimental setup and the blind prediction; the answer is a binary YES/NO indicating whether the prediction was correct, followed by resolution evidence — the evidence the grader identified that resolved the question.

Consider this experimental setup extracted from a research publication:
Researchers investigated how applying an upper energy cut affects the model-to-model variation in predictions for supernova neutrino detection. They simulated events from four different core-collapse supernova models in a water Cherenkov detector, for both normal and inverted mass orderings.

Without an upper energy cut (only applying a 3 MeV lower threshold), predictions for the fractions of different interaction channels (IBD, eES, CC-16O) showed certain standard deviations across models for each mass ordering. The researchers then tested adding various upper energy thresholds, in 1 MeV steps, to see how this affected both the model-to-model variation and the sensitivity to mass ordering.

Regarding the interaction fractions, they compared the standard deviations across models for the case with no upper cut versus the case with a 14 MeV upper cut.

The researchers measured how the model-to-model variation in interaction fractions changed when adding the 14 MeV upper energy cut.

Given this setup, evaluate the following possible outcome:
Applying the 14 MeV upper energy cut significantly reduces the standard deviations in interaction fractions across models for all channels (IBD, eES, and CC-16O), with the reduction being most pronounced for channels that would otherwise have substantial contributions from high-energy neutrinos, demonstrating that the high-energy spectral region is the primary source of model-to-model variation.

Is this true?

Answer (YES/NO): NO